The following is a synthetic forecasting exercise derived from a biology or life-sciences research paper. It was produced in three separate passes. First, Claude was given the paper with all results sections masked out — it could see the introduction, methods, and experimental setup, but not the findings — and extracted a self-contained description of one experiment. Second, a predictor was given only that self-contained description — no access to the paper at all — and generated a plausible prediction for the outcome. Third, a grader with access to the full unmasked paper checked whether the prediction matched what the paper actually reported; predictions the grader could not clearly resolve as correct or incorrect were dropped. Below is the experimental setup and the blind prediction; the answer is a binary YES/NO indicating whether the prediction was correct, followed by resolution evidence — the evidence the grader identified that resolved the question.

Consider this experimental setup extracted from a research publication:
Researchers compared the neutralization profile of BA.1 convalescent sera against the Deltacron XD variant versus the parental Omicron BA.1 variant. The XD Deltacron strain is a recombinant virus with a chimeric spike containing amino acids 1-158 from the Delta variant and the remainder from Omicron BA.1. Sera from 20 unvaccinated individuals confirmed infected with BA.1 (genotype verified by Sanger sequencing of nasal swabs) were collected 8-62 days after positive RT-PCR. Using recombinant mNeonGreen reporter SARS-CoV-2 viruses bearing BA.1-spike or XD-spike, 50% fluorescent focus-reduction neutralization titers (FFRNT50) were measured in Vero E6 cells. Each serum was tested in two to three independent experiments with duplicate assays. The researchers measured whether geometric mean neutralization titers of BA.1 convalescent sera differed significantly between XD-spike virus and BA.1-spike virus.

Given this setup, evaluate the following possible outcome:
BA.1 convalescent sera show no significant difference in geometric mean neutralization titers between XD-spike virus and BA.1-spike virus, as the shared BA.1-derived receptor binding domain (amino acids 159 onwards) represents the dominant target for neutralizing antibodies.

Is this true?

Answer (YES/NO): NO